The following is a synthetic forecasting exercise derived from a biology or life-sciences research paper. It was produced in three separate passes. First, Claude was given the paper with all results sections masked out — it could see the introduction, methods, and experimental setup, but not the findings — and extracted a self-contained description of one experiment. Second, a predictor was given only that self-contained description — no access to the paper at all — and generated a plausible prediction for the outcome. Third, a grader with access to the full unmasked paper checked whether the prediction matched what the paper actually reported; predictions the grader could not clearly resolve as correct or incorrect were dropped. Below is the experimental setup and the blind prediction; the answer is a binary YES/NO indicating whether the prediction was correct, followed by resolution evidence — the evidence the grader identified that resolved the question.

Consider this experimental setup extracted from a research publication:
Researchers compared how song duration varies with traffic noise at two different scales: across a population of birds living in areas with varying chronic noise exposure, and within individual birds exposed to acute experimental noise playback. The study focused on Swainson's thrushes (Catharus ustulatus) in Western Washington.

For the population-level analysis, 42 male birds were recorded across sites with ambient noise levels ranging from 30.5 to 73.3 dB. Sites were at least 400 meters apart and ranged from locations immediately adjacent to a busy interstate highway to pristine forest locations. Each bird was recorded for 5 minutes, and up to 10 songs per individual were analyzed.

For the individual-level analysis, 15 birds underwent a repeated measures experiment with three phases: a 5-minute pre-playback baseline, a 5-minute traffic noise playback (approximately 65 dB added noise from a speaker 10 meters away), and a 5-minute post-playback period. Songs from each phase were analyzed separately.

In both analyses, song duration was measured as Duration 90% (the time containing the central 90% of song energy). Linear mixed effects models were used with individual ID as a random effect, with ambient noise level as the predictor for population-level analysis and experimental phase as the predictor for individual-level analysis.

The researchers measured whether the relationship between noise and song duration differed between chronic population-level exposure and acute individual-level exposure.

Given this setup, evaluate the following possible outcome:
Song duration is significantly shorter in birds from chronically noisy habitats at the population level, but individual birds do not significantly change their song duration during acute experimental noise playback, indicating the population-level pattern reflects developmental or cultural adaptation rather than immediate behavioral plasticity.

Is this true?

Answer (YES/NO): NO